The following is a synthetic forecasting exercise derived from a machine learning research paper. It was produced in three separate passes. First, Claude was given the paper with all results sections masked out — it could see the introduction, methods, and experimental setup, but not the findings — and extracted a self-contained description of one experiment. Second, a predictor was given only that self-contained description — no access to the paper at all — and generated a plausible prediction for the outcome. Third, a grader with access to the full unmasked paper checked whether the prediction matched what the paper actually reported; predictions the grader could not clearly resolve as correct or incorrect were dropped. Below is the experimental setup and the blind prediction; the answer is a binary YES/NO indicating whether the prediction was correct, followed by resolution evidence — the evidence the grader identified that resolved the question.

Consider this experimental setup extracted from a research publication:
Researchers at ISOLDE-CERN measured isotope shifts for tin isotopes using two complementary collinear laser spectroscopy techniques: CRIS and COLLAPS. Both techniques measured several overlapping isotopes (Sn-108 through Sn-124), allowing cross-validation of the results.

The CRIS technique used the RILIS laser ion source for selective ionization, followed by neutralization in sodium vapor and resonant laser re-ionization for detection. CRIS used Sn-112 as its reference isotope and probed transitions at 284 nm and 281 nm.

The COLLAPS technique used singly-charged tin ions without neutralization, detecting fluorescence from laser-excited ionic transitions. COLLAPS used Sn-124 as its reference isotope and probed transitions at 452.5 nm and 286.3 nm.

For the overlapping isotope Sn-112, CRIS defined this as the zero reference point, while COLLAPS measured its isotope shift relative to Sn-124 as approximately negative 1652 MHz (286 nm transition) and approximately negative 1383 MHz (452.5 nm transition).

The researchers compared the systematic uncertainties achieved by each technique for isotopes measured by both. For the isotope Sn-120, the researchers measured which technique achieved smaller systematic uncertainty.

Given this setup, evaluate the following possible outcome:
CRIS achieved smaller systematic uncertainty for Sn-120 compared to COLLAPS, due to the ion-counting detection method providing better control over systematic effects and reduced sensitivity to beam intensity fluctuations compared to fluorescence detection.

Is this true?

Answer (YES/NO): NO